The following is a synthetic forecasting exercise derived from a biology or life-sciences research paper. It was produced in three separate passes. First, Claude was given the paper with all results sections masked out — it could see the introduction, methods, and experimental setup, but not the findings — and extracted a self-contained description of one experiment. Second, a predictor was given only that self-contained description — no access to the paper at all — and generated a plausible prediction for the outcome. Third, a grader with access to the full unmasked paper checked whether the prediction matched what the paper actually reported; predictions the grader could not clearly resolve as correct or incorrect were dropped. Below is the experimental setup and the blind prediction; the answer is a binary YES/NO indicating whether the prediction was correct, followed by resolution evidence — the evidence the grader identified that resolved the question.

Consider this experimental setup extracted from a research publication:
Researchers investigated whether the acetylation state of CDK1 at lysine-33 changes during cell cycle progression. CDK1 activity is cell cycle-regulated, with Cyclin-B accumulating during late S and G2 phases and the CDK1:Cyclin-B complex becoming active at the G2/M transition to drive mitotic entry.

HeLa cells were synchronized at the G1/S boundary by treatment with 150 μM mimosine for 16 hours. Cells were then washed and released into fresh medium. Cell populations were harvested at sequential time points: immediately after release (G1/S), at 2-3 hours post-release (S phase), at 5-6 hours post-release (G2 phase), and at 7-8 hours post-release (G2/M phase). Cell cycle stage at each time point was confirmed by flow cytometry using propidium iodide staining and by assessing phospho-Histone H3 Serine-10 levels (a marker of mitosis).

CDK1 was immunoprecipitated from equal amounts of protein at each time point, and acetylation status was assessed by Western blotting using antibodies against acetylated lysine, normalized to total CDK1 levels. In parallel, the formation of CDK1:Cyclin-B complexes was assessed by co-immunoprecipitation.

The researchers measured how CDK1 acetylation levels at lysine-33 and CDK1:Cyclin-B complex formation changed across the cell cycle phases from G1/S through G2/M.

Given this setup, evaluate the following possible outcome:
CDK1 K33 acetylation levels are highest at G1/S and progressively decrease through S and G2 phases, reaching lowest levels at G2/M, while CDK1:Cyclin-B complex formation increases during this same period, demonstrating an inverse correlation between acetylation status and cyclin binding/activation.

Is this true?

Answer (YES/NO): YES